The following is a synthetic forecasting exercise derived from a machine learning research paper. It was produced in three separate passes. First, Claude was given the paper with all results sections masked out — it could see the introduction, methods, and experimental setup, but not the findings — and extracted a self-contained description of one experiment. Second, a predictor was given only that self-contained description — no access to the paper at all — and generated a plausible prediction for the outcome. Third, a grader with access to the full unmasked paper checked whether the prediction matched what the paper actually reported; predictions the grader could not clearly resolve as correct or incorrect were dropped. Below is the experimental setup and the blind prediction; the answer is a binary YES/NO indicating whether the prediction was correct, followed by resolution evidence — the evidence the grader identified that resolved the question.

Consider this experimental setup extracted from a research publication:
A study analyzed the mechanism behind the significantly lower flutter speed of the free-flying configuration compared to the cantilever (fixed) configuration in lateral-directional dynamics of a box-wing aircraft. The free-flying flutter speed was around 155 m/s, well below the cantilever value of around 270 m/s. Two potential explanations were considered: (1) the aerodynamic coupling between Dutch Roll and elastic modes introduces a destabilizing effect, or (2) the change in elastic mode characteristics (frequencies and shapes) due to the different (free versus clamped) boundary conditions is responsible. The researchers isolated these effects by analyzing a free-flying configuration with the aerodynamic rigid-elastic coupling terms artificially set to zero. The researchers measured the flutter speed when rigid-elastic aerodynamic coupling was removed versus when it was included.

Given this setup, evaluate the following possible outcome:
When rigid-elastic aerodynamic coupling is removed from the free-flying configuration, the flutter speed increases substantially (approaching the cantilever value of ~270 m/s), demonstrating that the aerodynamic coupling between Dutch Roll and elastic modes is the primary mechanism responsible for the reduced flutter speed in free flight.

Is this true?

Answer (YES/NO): NO